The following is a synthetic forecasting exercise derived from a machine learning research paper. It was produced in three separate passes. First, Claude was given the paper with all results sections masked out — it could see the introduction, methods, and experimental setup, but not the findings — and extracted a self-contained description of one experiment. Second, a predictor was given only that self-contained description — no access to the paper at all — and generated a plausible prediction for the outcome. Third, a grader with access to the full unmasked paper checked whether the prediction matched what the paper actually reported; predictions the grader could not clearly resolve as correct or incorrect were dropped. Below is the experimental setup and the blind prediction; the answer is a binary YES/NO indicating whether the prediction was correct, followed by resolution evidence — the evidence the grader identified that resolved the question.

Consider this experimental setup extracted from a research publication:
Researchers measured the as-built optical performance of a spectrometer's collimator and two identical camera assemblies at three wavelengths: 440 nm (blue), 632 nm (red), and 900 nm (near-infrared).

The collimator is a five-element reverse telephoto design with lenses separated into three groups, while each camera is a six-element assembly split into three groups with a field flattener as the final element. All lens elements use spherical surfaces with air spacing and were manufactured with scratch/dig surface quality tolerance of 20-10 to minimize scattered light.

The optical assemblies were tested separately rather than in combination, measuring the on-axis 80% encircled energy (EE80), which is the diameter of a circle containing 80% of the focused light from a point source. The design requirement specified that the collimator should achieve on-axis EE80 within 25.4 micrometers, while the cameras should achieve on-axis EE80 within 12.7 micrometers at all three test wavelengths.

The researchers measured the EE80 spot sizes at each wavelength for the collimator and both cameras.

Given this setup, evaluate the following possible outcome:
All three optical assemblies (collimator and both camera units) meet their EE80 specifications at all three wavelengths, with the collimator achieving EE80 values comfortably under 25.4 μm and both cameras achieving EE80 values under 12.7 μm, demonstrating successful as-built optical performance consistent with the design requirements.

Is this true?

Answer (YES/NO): YES